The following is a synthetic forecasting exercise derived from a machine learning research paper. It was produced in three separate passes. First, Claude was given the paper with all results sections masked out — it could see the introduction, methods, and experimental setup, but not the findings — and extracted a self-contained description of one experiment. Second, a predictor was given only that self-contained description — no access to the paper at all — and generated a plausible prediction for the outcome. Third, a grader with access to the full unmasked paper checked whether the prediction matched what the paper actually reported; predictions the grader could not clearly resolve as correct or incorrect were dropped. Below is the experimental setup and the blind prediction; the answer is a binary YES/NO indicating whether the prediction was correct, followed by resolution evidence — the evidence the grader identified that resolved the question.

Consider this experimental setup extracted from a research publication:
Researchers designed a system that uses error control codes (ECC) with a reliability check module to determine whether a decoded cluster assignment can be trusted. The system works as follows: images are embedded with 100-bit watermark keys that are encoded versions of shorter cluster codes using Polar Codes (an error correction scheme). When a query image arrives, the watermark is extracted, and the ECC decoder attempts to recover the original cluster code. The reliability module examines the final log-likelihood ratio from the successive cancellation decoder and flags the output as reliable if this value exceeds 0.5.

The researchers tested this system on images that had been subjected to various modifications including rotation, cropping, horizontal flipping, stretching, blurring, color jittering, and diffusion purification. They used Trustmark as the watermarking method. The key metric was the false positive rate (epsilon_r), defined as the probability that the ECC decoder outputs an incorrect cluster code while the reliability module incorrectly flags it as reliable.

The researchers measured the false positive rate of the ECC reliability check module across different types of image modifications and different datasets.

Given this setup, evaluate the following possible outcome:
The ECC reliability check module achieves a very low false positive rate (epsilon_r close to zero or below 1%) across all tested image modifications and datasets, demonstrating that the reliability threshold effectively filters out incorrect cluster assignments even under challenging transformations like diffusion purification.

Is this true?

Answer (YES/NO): NO